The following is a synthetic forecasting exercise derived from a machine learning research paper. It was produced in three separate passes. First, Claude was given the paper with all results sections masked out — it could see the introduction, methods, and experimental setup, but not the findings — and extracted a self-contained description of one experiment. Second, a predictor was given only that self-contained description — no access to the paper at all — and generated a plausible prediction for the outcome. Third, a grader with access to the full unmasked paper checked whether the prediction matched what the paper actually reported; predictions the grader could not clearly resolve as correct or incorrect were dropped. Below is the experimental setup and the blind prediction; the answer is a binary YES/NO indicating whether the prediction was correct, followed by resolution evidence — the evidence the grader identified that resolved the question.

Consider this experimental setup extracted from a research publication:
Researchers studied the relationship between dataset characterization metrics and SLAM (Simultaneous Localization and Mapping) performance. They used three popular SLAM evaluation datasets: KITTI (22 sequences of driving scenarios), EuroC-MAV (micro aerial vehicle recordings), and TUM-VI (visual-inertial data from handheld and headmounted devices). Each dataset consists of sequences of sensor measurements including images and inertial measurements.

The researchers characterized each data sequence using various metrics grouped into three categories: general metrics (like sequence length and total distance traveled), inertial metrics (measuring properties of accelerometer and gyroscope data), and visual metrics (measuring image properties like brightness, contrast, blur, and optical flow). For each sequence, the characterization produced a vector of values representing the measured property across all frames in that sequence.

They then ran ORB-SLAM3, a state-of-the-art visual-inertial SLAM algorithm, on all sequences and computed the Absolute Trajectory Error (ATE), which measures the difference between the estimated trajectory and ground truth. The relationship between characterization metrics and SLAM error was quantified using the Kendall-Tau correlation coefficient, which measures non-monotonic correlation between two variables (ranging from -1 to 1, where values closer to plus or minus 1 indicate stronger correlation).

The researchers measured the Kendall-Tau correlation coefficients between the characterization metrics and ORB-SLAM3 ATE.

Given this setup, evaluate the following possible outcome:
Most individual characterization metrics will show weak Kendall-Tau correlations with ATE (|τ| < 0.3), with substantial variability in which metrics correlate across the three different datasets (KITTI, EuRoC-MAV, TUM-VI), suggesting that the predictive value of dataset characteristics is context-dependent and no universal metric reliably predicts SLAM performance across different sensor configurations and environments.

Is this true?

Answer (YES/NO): NO